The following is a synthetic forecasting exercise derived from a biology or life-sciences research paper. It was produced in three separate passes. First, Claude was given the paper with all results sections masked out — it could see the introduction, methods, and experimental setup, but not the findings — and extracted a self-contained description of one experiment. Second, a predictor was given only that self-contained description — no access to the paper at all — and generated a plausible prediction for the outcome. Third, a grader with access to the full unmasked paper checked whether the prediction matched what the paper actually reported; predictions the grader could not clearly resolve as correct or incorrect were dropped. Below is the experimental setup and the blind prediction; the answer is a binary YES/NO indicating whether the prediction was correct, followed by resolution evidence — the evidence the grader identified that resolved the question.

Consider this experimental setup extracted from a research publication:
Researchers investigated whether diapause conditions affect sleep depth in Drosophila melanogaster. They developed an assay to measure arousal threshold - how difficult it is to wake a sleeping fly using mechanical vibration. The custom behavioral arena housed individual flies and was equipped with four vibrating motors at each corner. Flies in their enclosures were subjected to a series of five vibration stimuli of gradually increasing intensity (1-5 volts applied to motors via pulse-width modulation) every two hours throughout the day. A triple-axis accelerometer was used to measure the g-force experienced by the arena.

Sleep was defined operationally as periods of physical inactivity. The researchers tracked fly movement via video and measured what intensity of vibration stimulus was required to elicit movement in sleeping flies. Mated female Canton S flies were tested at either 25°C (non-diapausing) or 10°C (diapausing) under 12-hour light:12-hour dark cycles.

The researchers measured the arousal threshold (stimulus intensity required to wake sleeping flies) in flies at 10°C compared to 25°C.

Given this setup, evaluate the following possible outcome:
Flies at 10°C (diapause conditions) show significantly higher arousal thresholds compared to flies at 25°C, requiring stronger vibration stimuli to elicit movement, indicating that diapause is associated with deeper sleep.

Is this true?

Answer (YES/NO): YES